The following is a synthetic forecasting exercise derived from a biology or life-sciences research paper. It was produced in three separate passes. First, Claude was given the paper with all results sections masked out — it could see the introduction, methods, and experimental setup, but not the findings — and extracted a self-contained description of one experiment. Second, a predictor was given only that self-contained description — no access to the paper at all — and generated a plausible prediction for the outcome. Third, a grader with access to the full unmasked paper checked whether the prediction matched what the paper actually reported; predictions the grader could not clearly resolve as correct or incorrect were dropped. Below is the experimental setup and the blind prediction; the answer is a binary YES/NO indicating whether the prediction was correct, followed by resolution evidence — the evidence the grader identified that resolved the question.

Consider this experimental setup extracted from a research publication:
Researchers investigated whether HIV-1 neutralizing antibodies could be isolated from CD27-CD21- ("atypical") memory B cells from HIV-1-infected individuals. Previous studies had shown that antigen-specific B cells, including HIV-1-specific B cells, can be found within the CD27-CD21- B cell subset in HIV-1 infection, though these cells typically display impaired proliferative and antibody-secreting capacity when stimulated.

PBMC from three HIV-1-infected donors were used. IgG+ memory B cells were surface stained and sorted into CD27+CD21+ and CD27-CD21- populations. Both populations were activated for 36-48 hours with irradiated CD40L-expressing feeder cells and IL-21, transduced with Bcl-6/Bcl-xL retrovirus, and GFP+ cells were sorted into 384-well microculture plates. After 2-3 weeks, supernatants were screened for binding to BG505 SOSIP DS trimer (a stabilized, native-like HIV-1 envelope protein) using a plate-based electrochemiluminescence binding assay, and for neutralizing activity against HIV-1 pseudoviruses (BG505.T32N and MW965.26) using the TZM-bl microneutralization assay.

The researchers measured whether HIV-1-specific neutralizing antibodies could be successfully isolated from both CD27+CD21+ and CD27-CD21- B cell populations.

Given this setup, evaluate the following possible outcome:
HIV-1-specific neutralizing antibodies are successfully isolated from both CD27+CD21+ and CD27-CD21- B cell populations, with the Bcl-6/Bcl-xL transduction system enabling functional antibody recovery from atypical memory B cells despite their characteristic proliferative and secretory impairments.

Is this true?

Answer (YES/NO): NO